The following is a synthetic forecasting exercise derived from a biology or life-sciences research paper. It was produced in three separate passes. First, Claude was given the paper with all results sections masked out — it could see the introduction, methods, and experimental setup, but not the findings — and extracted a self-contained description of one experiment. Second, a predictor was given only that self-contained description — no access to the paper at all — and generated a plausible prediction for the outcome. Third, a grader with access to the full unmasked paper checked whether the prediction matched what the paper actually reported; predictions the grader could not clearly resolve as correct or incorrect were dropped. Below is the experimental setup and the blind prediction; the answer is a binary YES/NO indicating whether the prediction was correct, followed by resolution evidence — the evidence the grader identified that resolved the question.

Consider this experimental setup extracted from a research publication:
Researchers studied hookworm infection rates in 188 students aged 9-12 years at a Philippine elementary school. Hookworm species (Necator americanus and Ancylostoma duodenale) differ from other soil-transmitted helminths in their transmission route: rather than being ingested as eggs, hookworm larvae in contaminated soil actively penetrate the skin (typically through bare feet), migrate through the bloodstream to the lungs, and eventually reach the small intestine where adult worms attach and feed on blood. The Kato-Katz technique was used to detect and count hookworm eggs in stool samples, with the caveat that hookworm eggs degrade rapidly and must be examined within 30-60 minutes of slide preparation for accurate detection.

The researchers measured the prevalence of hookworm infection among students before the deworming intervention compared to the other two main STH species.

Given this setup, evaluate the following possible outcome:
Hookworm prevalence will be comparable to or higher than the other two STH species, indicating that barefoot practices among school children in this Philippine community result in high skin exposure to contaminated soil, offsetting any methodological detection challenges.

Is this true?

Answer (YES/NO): NO